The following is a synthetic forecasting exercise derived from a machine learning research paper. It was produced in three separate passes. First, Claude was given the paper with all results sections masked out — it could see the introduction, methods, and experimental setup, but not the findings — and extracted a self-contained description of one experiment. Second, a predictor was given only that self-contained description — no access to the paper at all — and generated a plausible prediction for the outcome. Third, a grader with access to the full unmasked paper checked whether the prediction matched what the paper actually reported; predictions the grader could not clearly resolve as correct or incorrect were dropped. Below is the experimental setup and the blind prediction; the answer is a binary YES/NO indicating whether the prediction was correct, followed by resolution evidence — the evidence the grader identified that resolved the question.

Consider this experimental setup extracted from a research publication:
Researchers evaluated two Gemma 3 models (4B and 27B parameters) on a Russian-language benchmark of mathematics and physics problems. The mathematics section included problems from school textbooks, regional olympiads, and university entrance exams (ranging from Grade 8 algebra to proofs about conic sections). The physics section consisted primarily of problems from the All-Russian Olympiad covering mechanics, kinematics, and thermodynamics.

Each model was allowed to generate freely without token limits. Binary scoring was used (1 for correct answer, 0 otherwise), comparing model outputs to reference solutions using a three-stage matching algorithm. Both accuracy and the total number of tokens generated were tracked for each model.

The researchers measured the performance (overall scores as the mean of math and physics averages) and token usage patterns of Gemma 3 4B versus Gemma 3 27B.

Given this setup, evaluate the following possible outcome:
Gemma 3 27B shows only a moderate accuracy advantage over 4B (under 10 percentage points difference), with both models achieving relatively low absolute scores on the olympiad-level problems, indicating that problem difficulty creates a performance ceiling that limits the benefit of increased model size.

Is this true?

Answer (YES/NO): NO